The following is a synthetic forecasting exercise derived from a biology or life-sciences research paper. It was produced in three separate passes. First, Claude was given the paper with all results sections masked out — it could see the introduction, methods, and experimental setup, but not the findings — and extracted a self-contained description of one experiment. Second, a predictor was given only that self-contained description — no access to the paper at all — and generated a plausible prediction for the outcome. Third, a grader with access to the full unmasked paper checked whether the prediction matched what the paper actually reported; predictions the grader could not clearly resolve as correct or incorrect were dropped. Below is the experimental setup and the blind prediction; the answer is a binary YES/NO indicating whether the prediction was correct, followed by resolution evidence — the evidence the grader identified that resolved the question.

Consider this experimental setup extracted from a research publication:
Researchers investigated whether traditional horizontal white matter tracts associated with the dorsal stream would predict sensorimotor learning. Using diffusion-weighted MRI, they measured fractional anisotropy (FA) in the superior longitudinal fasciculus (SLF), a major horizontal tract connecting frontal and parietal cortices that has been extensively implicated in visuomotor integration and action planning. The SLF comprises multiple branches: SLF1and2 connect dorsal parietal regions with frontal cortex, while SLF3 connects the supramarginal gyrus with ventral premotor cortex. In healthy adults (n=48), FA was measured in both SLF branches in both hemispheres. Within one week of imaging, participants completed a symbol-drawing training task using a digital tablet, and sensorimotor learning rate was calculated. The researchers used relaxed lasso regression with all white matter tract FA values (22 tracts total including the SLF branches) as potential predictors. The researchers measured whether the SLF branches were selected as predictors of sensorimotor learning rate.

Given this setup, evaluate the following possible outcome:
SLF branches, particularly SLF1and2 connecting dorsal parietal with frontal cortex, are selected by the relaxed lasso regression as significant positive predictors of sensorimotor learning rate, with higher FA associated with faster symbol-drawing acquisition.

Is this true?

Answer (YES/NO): NO